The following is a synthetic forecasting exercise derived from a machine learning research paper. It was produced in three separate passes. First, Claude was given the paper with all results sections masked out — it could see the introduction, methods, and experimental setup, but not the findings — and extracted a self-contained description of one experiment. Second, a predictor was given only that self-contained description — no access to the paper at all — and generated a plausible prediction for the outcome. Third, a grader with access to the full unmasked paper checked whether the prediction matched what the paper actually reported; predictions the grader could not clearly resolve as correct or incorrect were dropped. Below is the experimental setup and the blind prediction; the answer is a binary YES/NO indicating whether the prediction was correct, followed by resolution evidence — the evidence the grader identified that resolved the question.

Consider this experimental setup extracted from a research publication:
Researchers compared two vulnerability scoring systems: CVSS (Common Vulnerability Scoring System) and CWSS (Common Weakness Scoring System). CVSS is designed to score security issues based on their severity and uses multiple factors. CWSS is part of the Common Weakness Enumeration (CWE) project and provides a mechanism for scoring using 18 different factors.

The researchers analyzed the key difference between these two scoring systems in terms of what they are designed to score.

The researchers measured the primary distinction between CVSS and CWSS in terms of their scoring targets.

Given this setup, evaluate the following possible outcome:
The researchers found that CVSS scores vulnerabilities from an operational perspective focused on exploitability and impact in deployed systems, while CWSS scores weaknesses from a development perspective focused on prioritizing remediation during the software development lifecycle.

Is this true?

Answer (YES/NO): NO